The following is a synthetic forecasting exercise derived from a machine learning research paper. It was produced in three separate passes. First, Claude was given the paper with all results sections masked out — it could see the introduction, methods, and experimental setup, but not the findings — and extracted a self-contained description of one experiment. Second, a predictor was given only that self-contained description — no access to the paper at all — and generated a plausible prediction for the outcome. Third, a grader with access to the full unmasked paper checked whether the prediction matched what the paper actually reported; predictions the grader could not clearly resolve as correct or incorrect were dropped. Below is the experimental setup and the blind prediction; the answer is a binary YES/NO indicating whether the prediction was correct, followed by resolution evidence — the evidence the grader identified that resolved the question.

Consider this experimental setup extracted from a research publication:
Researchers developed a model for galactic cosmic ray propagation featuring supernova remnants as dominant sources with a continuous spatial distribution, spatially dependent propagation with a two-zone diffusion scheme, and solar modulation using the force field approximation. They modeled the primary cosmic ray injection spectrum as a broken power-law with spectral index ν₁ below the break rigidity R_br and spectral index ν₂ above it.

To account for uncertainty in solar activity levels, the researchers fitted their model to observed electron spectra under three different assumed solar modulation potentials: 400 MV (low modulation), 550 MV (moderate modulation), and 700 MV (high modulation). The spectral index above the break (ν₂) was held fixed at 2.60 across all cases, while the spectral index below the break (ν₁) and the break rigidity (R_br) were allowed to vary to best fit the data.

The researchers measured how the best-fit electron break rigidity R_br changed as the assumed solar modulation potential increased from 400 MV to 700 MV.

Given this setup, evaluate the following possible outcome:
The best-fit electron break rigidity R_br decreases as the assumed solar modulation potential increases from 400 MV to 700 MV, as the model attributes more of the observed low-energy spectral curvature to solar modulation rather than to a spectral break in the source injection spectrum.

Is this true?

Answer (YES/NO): YES